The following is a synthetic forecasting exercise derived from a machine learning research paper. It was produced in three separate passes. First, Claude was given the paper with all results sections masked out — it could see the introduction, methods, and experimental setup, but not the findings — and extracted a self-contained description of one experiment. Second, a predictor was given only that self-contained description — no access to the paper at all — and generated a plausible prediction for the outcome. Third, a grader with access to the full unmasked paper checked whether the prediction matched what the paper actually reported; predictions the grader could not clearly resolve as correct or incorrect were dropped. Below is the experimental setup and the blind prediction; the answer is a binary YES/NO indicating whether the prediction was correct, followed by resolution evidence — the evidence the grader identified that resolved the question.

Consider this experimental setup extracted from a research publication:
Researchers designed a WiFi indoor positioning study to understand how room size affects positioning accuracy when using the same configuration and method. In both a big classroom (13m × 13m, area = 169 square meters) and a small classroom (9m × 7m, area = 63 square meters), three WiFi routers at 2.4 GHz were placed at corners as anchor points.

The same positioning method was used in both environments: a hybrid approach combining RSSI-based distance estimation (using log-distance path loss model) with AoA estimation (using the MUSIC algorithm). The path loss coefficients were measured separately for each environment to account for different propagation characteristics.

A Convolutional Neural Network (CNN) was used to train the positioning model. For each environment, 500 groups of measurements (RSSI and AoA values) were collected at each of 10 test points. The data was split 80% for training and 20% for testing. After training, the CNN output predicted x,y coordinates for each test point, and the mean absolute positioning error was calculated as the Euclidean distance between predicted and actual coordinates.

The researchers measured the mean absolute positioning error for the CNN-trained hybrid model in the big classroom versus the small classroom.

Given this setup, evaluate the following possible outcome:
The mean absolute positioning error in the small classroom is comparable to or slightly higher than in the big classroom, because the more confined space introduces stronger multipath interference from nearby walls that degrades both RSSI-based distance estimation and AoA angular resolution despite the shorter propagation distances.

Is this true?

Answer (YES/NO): NO